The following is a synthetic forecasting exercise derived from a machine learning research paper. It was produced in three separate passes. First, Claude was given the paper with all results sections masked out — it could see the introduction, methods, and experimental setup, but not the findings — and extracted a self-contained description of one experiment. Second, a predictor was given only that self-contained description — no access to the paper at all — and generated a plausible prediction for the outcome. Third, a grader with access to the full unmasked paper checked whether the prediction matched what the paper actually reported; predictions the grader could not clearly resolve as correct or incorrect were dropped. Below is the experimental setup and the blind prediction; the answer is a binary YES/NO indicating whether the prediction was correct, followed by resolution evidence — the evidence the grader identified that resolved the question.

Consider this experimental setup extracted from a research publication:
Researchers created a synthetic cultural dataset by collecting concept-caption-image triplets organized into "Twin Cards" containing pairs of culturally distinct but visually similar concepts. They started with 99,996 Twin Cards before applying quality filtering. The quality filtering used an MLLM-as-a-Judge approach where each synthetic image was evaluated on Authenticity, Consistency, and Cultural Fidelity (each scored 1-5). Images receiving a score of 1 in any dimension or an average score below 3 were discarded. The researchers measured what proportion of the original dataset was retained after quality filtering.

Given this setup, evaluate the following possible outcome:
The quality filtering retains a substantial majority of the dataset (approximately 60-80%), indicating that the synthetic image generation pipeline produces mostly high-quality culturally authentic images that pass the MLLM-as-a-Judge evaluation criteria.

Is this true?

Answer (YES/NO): YES